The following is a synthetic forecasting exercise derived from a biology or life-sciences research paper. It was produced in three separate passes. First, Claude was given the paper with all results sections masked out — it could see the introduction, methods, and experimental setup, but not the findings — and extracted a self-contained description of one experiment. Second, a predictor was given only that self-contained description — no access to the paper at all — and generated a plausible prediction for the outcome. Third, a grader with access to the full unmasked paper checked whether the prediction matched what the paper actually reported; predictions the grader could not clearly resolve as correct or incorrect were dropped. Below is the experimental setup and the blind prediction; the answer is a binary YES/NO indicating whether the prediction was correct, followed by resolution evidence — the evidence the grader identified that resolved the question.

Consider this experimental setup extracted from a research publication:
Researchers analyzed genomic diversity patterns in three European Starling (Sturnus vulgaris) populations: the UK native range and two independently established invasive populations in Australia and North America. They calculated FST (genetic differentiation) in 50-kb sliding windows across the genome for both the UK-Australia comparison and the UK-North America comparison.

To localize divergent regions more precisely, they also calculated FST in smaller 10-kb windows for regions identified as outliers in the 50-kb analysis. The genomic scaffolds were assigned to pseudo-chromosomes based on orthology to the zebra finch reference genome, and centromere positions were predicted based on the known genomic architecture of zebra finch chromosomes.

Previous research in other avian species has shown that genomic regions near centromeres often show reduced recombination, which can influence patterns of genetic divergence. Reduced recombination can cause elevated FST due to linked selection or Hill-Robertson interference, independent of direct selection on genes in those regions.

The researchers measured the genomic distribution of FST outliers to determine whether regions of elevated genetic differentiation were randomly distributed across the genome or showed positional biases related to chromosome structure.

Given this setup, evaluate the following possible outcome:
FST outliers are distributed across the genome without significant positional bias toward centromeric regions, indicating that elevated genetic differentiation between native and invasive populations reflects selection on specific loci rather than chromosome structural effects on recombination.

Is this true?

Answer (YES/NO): YES